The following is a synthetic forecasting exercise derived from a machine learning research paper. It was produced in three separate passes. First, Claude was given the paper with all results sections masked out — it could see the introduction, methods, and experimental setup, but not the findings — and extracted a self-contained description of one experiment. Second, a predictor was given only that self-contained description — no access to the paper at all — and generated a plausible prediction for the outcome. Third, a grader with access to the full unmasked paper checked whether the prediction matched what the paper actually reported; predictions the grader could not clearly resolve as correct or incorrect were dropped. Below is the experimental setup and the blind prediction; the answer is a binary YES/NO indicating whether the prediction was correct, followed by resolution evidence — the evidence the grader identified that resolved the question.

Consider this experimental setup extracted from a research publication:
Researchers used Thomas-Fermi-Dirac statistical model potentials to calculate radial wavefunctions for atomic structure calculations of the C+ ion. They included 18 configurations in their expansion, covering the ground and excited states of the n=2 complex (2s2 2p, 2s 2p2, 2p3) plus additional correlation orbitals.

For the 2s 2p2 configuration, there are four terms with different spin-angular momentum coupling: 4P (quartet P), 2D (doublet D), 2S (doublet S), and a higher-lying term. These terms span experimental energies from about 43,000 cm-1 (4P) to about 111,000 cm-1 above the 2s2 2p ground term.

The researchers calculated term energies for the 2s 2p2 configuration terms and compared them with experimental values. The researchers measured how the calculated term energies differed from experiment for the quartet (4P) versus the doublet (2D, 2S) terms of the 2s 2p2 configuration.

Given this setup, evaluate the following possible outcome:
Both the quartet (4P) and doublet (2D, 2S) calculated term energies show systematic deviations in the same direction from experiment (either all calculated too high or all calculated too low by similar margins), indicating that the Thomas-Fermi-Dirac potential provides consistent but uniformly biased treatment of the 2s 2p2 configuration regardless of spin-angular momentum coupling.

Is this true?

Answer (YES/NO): NO